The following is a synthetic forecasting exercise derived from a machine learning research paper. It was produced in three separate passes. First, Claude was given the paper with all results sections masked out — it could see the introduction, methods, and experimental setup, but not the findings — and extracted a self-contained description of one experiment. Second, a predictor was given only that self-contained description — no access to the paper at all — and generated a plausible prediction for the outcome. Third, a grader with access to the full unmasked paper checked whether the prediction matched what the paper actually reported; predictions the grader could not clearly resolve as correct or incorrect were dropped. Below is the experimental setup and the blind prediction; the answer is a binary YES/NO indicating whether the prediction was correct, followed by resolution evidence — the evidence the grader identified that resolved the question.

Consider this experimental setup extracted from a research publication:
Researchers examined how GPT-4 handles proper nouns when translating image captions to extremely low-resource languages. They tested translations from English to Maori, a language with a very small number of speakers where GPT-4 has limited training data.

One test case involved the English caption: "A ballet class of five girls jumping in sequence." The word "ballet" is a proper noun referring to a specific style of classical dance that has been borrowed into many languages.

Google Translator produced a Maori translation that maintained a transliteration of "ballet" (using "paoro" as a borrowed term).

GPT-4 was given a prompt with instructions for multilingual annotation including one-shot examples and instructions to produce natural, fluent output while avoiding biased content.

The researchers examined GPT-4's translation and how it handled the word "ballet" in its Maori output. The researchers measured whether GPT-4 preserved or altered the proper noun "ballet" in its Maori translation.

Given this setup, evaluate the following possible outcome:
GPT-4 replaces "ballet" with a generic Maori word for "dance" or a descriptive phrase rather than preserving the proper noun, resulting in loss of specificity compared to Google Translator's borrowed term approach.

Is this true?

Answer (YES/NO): NO